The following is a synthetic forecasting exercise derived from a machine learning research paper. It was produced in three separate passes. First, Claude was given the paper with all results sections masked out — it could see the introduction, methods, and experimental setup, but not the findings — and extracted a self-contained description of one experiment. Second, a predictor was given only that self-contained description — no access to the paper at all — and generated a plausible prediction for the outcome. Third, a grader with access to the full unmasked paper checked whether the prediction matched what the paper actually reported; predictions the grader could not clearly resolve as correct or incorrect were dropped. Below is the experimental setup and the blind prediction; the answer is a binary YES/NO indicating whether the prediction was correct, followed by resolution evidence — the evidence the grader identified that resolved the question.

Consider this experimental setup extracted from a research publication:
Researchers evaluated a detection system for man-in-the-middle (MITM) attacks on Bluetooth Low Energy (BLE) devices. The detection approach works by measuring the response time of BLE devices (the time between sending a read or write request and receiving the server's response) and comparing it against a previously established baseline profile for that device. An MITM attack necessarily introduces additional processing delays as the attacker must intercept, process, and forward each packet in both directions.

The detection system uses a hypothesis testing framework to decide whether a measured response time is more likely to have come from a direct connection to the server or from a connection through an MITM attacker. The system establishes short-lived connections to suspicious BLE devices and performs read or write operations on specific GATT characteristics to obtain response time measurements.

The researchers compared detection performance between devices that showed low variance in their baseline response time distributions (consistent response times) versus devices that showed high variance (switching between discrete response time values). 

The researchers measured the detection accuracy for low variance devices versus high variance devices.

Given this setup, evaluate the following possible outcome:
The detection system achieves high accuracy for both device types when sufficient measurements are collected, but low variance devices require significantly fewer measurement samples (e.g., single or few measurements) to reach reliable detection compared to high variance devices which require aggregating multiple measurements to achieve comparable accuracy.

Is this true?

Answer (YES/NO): NO